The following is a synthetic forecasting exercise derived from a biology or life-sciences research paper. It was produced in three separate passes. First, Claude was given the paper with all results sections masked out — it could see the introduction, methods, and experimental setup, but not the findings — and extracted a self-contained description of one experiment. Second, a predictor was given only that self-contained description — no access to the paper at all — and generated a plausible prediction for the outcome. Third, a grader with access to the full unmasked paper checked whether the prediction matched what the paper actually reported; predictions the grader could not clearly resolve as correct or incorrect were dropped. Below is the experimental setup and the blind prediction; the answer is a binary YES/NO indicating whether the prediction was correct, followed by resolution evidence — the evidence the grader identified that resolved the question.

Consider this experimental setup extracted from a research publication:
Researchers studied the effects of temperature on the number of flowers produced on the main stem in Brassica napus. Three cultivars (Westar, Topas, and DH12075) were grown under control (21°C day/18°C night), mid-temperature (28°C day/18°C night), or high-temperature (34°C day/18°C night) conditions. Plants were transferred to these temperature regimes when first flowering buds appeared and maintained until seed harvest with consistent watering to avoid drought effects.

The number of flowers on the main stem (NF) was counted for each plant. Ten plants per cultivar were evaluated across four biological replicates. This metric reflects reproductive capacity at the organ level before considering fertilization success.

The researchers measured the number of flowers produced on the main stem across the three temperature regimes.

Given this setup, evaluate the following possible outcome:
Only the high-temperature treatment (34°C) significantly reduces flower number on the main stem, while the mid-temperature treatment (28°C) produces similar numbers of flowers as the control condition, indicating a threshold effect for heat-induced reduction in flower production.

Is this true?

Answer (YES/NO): NO